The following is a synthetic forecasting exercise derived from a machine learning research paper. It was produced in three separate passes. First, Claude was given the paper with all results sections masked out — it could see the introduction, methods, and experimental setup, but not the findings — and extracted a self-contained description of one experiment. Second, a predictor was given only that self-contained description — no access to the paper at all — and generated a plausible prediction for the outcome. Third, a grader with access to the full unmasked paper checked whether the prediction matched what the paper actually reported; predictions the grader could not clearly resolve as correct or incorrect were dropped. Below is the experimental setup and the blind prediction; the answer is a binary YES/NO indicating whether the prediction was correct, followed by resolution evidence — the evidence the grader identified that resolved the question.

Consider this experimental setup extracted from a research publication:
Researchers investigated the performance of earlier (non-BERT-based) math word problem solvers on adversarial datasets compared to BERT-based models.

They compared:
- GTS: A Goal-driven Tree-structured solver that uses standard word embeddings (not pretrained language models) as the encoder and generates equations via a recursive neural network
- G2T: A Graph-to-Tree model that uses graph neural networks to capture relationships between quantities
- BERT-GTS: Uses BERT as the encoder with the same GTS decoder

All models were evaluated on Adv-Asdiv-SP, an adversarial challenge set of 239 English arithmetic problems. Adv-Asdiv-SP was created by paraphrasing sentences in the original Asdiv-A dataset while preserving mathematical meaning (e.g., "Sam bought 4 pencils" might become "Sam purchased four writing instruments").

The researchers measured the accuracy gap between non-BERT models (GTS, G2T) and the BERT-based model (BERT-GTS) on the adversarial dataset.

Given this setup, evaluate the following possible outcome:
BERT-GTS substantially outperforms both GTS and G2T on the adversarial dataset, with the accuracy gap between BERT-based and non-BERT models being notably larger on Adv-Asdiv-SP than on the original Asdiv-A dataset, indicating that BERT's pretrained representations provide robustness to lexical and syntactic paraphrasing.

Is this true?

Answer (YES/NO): YES